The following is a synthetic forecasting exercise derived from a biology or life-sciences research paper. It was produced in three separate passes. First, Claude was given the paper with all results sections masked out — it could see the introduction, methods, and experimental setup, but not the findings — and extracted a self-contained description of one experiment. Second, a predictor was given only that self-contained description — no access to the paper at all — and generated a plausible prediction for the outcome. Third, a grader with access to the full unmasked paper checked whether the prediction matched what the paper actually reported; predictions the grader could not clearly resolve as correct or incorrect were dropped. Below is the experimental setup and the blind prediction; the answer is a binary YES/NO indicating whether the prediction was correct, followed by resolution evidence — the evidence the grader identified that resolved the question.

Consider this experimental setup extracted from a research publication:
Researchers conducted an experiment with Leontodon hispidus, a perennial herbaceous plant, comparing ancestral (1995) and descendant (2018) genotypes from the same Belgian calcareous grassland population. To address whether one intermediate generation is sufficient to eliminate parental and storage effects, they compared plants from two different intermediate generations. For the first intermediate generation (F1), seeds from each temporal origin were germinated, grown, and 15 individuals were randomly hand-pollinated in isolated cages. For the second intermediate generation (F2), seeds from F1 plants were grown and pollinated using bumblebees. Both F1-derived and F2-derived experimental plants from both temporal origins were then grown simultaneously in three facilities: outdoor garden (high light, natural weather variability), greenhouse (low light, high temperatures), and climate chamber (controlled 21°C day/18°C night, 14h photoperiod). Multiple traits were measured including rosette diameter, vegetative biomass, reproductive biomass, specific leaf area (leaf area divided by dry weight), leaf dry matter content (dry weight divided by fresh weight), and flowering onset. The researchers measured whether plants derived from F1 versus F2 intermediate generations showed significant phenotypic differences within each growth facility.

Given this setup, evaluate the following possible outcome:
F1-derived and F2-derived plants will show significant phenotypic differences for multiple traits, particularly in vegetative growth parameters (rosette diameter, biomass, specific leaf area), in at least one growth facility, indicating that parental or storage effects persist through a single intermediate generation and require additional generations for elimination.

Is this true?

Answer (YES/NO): NO